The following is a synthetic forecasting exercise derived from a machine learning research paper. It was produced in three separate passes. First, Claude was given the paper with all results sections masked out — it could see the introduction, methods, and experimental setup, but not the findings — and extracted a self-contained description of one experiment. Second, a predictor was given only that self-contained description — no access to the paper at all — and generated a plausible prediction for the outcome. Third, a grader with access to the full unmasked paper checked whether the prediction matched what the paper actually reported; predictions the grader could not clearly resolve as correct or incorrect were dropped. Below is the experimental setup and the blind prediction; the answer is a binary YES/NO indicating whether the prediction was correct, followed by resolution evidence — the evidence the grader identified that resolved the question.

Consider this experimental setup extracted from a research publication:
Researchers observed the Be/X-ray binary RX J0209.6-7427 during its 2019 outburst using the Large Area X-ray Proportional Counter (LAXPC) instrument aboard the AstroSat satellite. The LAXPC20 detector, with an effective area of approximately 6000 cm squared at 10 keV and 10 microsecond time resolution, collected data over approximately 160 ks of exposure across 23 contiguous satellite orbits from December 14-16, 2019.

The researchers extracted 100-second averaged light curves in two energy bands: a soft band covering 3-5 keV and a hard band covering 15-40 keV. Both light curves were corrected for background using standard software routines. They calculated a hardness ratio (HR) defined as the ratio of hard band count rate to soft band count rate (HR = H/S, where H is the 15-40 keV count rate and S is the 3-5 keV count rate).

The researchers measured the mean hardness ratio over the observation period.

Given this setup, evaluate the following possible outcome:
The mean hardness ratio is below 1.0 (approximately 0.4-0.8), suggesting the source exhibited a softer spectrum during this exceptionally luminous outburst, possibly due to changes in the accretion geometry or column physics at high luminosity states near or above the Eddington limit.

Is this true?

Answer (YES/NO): NO